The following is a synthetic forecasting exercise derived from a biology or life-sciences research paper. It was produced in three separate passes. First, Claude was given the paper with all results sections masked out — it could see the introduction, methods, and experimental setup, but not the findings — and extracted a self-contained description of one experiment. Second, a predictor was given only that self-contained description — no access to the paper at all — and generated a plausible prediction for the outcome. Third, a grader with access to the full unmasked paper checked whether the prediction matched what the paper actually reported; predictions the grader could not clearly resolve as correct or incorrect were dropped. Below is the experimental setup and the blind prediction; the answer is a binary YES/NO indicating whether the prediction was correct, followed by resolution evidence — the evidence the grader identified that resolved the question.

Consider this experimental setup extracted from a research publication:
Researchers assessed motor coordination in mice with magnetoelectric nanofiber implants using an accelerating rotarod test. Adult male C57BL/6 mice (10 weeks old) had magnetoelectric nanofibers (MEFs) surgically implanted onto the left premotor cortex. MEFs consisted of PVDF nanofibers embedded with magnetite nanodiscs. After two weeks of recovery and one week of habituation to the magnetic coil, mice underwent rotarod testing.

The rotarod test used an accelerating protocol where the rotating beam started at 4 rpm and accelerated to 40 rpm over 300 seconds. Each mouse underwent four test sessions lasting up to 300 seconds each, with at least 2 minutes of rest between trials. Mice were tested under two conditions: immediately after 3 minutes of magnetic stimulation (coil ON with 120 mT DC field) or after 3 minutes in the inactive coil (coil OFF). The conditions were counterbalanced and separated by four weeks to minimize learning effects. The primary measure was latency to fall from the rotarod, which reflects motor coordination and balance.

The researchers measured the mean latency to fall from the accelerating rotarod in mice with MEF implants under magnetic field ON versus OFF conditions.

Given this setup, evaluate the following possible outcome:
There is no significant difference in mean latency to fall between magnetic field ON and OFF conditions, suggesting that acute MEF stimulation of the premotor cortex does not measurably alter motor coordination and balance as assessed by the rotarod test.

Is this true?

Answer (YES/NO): NO